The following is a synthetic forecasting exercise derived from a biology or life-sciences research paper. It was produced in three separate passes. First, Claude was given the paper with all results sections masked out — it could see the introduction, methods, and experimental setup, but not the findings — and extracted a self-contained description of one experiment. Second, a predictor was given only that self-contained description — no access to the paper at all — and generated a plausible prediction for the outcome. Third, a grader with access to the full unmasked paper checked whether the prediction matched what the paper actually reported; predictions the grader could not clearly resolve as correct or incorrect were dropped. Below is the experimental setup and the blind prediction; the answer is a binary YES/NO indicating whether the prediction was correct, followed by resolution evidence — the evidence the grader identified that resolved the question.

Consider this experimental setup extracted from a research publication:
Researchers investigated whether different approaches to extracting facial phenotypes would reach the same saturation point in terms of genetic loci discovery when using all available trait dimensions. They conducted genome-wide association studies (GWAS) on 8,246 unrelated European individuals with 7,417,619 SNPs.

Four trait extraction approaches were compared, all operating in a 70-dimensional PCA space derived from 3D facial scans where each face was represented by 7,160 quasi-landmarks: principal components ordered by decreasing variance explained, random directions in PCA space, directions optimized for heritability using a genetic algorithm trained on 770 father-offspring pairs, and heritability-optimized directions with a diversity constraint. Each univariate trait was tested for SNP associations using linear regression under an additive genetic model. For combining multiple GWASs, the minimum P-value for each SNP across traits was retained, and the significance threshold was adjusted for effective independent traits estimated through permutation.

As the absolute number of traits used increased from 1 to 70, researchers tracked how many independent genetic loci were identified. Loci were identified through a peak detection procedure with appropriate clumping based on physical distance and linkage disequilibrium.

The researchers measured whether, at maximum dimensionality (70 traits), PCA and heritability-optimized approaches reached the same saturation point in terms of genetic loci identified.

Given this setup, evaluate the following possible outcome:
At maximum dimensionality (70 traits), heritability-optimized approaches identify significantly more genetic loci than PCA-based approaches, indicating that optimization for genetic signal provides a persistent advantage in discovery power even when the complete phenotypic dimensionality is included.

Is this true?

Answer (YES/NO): NO